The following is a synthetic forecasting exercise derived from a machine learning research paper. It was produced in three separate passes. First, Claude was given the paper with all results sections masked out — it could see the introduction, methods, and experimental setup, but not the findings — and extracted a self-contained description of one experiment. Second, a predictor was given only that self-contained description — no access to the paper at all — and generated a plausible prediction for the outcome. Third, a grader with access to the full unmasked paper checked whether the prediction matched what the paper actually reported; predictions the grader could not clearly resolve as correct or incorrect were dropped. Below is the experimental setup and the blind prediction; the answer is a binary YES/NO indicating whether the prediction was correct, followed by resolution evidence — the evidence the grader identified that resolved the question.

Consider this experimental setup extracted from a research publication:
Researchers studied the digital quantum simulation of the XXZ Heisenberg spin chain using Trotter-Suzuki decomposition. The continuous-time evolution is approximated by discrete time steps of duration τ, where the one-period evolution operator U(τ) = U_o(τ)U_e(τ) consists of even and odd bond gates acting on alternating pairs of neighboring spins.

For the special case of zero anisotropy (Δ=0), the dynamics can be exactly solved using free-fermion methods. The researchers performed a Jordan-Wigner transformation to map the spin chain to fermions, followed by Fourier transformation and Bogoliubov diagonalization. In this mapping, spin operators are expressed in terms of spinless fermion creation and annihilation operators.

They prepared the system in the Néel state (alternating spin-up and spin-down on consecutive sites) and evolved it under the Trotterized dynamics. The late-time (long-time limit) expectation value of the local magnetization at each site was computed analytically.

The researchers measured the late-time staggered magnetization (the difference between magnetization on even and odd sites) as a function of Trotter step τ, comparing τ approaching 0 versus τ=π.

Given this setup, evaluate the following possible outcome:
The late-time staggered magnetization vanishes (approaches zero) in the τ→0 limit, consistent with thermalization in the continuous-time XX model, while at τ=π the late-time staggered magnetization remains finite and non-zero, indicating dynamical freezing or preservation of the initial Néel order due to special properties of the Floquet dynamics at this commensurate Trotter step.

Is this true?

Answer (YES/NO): YES